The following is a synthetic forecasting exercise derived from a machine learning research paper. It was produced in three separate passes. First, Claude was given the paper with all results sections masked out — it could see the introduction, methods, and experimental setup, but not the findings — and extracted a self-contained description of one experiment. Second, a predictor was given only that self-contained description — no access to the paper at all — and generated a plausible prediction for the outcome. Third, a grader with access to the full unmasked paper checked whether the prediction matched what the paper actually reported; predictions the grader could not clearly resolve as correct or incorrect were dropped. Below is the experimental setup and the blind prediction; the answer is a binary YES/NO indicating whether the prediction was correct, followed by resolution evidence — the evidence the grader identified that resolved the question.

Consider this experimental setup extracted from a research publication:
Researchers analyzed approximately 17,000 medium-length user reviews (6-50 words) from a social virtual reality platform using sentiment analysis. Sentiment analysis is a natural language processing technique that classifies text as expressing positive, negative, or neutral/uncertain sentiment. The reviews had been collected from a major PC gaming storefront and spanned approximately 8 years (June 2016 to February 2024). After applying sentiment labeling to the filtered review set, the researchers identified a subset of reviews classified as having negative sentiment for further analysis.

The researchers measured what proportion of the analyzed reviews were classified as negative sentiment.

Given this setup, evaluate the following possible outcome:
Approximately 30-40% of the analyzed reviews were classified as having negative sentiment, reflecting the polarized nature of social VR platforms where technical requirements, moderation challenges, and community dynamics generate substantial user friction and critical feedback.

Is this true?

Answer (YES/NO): NO